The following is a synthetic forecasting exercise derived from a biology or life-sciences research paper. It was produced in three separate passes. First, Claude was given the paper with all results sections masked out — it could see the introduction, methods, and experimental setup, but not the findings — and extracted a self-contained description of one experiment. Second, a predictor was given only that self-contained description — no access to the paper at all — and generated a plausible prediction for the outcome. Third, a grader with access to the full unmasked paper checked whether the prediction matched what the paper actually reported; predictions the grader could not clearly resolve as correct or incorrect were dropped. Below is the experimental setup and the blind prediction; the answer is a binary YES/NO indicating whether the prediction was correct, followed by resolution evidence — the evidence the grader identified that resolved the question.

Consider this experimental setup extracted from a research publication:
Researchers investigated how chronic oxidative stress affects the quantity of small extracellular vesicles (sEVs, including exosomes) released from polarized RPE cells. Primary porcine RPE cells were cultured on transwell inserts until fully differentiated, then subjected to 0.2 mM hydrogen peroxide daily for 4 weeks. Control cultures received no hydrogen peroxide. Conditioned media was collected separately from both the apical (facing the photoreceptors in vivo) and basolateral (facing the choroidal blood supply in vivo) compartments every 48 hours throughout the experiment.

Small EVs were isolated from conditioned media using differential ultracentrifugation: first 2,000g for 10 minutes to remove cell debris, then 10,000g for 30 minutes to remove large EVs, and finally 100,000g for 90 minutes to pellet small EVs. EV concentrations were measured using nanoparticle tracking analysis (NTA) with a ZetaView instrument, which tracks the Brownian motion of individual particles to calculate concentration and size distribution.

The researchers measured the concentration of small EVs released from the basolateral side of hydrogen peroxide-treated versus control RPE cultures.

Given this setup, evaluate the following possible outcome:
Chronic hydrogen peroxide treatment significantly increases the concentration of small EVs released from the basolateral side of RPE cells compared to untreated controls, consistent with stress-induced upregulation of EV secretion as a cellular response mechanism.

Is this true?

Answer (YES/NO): YES